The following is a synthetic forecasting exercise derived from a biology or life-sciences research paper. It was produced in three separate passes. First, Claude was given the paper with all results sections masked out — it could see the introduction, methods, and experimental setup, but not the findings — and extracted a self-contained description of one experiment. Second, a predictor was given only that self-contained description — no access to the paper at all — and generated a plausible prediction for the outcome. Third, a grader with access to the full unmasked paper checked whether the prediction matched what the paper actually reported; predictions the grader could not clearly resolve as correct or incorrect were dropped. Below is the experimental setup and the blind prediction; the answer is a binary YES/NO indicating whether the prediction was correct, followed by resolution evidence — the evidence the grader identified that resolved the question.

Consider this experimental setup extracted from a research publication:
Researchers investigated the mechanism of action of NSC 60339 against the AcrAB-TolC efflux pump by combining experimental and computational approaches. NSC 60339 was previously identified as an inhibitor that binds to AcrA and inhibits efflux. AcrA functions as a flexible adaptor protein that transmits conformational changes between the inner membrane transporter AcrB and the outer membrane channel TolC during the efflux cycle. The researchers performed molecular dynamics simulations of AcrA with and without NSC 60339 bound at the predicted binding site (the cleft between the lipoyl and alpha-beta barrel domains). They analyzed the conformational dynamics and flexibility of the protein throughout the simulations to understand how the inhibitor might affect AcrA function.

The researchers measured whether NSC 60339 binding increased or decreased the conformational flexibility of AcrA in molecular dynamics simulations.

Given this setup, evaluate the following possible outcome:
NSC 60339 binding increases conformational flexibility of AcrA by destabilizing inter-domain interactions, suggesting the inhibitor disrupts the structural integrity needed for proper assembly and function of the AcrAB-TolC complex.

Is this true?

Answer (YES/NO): NO